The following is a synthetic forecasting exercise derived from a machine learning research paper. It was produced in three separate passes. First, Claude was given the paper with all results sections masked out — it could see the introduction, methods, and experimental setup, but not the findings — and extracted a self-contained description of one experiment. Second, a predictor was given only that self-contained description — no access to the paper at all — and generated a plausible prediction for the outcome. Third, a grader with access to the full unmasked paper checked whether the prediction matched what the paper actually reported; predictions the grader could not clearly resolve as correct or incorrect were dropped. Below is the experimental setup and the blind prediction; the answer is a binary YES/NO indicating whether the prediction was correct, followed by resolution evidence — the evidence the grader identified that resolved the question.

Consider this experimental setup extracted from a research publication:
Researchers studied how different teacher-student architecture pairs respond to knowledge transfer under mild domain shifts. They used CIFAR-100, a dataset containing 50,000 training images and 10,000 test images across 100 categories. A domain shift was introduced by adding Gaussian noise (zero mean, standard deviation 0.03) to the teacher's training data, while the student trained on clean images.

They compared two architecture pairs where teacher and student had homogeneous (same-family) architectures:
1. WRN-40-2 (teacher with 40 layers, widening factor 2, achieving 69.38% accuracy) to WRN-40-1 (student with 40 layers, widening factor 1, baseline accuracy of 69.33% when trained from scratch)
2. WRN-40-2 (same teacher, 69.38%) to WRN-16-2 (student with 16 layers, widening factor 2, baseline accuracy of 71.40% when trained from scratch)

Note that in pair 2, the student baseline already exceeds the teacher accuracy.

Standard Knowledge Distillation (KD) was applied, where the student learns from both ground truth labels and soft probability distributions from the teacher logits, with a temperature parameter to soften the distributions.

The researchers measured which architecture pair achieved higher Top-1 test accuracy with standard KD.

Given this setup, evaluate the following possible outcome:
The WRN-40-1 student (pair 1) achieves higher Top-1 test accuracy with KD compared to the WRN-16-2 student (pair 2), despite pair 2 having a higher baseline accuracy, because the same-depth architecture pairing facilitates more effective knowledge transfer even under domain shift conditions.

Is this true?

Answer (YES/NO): NO